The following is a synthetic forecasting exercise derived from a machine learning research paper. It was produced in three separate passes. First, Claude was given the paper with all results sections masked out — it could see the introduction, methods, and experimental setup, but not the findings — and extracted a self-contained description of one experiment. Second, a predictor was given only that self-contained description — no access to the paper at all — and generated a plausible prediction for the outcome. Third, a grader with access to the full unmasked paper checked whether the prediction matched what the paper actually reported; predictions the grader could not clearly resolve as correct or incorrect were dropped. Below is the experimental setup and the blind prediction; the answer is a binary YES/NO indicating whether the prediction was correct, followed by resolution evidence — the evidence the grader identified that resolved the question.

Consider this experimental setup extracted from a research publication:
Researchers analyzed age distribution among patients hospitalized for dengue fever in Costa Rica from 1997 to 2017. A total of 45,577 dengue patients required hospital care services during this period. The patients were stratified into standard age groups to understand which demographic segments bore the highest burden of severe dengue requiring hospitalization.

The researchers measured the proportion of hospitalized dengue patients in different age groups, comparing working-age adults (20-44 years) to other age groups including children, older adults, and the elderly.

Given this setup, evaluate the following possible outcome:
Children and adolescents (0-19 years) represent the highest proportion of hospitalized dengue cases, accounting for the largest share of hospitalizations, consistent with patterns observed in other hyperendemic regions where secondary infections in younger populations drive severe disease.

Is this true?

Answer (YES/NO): NO